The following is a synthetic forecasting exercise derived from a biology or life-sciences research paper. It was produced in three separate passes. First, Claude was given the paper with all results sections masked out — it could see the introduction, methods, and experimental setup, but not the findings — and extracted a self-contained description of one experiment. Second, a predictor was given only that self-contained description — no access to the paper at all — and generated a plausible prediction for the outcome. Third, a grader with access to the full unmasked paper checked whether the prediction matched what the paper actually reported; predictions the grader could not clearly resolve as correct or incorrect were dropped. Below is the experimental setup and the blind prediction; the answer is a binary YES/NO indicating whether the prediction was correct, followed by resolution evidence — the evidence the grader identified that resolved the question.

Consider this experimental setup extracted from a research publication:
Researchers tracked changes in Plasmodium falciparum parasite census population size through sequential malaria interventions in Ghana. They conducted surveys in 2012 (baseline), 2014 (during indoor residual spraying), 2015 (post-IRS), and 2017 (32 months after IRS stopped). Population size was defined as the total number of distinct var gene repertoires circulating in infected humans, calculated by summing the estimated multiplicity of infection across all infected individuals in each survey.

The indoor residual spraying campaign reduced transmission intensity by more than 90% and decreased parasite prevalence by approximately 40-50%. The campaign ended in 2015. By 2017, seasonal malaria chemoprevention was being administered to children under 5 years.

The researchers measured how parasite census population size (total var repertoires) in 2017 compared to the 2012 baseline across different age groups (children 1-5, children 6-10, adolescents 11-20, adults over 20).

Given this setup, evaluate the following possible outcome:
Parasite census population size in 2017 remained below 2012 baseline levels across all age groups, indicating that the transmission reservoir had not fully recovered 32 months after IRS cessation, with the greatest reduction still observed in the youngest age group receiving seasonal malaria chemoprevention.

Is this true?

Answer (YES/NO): NO